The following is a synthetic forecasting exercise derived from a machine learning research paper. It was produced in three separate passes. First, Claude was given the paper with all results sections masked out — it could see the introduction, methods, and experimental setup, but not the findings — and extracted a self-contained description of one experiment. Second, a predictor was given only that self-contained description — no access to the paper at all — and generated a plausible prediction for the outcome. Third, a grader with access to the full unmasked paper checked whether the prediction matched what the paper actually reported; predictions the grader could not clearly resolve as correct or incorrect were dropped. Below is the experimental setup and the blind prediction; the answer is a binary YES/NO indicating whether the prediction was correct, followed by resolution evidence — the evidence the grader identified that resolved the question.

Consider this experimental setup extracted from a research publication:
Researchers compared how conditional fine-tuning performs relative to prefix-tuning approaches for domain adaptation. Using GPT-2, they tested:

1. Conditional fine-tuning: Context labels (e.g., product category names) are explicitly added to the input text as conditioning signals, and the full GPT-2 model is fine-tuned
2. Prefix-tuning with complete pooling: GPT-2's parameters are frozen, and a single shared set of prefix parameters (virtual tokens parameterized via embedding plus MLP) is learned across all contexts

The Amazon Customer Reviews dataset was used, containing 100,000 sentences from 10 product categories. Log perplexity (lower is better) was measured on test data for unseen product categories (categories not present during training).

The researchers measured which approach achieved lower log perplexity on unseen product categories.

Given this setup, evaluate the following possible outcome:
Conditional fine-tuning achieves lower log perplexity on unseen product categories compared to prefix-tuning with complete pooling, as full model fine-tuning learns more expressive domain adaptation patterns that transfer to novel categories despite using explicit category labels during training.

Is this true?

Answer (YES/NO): NO